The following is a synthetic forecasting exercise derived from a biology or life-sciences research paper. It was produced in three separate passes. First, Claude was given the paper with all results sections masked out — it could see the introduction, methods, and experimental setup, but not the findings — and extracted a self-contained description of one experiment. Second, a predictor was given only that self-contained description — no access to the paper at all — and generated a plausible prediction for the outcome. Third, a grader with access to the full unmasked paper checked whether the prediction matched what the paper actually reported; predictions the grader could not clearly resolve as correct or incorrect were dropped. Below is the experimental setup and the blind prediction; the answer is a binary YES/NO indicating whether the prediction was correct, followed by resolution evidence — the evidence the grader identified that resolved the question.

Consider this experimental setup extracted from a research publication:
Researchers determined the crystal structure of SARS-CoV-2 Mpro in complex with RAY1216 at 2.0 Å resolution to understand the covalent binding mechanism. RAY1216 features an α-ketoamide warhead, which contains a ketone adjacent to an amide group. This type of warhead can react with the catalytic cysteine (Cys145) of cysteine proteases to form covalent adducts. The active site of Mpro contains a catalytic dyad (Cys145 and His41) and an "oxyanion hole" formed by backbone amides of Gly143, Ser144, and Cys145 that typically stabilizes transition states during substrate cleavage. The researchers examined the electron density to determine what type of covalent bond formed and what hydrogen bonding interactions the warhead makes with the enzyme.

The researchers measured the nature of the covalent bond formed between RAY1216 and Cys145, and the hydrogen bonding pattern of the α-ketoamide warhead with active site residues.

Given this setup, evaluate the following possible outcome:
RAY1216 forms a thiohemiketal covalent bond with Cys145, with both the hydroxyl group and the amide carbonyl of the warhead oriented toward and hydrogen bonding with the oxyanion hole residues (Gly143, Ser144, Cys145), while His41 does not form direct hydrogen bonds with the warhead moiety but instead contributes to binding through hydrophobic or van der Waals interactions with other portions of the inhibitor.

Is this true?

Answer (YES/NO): NO